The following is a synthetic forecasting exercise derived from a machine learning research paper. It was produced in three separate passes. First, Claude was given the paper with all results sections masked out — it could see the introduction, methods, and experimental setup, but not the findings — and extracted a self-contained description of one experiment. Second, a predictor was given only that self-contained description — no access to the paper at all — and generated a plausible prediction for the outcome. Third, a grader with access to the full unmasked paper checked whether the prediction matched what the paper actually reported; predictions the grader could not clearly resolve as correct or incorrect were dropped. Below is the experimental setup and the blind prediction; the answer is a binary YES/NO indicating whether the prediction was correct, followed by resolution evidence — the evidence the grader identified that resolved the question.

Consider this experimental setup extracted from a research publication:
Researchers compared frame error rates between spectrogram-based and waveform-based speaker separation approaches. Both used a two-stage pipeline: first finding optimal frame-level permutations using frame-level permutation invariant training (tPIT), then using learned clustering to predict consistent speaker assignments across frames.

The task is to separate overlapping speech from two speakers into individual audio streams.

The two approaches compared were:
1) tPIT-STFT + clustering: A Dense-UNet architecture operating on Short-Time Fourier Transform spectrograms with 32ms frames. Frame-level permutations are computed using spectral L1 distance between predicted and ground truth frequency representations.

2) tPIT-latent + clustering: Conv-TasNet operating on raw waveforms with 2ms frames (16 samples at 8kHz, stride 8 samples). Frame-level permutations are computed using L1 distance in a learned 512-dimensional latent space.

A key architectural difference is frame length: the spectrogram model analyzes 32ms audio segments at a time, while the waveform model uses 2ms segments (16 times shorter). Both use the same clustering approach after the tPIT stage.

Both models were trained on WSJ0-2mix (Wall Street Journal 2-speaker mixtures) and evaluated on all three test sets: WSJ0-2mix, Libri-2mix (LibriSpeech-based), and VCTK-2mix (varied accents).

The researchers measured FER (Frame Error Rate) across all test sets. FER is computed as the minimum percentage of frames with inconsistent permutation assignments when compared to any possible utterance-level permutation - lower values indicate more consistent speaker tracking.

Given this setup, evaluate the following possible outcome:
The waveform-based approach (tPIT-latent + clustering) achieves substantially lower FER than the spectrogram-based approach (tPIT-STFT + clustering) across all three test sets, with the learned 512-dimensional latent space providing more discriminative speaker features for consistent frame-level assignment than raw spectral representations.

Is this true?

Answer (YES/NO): NO